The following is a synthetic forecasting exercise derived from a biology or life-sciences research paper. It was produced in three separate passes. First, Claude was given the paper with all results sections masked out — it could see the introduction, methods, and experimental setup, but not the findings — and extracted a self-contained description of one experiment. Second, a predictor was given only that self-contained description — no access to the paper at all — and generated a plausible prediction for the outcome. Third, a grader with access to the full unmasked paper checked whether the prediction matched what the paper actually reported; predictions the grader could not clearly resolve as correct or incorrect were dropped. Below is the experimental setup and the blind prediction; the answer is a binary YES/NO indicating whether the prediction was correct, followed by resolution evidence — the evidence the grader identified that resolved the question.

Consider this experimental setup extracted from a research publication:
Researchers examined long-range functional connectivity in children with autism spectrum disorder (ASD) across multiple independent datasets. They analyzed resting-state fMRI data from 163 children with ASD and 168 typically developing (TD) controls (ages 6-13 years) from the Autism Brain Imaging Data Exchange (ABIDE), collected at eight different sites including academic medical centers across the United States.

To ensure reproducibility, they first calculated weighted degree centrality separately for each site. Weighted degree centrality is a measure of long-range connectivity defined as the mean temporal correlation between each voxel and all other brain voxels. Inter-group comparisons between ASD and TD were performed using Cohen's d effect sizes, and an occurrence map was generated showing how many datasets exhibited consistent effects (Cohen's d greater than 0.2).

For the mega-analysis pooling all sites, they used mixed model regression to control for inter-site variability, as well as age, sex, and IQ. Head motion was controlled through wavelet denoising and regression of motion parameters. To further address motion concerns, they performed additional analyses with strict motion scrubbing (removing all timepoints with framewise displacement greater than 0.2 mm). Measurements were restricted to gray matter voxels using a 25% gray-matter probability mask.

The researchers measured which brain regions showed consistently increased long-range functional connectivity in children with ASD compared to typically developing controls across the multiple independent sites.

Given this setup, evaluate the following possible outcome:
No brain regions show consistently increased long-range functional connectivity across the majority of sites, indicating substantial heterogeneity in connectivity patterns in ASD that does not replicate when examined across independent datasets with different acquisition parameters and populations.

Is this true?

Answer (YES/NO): NO